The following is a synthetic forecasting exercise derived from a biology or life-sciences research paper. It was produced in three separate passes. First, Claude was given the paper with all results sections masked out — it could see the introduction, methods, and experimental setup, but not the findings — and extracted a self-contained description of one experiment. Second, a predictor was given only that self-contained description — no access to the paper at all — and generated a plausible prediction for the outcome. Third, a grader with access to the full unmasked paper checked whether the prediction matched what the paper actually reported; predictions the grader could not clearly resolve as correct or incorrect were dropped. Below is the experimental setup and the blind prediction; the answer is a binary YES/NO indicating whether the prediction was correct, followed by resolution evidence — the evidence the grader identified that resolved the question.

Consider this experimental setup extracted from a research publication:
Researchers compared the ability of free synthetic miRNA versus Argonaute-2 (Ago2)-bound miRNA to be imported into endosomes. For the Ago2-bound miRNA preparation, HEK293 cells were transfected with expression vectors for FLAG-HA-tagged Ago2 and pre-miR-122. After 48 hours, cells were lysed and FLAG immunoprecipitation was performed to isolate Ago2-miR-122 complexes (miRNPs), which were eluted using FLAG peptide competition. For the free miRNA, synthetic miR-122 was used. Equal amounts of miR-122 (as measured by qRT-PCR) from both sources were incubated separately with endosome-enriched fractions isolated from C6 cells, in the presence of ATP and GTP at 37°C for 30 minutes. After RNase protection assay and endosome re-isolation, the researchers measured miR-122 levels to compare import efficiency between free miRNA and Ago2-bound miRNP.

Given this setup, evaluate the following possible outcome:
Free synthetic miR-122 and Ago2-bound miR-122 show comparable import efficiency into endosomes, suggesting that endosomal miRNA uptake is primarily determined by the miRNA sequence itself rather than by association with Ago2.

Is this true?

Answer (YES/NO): YES